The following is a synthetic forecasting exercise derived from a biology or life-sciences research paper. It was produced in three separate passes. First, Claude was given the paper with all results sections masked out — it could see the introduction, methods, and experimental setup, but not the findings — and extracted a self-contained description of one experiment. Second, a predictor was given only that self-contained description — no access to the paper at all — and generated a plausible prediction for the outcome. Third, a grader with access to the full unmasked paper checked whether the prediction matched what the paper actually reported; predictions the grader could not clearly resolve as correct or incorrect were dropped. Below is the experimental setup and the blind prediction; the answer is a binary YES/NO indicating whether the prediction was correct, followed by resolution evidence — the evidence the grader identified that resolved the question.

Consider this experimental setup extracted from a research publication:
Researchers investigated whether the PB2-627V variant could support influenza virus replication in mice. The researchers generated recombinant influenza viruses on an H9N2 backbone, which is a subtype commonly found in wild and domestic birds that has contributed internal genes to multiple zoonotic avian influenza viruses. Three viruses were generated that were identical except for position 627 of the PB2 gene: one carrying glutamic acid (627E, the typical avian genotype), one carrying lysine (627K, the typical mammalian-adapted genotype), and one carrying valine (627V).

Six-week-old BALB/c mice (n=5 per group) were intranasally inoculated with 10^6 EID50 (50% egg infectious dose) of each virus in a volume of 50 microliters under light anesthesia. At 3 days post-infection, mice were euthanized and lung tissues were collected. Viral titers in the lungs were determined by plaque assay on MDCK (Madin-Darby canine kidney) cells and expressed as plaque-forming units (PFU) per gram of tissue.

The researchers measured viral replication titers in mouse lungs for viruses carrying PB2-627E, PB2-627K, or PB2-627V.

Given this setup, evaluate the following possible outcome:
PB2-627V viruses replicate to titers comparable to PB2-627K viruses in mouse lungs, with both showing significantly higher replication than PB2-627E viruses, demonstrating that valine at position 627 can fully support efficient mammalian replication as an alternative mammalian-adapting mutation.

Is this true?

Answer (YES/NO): YES